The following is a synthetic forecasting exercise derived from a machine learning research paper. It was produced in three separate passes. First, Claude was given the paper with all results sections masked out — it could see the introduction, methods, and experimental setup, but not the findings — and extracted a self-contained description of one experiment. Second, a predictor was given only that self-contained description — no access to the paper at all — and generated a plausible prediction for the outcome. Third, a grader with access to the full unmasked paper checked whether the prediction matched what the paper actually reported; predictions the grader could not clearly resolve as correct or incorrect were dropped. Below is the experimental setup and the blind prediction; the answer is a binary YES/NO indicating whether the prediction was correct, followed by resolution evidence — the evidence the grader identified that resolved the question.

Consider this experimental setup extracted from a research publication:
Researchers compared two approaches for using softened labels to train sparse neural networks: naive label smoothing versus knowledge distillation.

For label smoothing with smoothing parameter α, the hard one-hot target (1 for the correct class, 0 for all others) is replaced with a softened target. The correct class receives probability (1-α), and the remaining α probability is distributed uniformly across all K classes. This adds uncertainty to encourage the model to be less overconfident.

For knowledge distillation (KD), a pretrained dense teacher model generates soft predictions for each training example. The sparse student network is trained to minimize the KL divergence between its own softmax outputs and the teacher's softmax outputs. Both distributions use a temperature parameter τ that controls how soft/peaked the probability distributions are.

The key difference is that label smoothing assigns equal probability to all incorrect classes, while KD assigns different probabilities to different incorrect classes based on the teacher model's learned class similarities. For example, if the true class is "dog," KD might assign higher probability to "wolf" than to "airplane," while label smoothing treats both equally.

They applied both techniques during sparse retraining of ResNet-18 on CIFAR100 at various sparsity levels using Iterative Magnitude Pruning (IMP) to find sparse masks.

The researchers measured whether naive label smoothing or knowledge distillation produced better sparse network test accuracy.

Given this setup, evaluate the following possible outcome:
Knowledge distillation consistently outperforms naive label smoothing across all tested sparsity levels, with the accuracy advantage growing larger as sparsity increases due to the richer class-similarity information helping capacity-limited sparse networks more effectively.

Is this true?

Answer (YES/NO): NO